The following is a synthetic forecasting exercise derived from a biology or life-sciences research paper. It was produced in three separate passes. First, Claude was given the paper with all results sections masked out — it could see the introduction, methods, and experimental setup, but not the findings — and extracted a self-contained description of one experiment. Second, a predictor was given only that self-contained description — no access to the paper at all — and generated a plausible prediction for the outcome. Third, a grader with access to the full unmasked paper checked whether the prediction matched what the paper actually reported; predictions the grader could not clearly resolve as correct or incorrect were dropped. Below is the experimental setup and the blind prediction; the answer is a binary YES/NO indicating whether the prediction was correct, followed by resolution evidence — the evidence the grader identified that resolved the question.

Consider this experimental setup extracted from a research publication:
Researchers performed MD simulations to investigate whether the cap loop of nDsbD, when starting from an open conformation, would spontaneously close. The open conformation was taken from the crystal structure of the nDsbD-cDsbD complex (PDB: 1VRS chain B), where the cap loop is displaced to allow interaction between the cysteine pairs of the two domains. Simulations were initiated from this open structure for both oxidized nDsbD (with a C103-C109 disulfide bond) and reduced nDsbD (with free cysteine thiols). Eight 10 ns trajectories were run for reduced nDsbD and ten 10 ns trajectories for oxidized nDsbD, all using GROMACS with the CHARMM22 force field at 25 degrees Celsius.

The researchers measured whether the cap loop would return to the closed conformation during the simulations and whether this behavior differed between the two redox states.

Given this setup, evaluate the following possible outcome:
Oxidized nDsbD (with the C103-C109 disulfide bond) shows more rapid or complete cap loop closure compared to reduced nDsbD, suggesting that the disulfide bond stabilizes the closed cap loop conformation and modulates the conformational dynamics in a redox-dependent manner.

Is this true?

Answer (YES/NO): NO